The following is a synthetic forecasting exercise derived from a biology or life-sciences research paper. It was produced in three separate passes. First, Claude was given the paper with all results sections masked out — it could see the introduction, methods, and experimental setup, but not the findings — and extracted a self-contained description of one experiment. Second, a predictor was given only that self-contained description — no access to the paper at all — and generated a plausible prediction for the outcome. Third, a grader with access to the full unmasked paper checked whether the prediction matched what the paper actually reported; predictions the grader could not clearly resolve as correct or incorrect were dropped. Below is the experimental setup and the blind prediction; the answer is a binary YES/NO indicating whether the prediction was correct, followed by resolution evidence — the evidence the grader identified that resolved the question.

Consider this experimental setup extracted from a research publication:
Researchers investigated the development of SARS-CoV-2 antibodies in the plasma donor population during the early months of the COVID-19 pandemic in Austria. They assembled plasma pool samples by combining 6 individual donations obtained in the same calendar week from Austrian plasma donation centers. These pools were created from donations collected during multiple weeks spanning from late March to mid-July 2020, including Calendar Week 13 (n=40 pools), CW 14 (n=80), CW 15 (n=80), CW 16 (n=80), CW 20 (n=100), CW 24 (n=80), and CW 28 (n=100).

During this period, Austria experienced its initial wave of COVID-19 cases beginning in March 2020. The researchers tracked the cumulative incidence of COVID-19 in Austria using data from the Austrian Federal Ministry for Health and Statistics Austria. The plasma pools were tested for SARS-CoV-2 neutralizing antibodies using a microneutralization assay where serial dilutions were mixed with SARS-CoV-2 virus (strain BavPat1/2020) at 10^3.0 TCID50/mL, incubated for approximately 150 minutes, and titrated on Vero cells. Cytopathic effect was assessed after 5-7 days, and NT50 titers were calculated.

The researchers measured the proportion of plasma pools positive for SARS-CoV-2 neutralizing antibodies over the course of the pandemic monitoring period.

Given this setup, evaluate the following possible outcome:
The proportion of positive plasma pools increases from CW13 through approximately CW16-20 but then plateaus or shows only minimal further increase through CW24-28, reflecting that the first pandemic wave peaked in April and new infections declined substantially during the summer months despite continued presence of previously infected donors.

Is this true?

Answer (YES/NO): NO